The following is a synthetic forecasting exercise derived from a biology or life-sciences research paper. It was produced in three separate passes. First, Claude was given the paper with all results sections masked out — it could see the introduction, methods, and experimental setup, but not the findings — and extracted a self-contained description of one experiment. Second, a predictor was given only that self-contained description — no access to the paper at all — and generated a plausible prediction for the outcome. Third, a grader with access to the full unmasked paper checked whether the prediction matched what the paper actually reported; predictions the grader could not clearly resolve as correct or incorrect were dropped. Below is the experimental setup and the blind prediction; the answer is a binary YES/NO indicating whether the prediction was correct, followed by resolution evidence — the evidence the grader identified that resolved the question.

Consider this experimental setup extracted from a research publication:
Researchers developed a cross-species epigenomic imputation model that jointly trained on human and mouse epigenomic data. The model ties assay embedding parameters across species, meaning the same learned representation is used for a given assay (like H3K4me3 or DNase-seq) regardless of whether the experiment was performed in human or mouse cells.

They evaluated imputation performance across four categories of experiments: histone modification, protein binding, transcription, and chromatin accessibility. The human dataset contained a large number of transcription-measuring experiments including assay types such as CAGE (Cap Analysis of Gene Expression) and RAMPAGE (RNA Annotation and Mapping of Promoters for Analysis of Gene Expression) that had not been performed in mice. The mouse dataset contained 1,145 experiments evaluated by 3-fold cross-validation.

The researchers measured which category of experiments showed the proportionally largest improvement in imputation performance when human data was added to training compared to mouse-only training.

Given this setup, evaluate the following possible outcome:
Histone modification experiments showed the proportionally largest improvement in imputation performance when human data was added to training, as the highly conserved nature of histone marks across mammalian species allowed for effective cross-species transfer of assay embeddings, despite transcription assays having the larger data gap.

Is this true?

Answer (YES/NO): NO